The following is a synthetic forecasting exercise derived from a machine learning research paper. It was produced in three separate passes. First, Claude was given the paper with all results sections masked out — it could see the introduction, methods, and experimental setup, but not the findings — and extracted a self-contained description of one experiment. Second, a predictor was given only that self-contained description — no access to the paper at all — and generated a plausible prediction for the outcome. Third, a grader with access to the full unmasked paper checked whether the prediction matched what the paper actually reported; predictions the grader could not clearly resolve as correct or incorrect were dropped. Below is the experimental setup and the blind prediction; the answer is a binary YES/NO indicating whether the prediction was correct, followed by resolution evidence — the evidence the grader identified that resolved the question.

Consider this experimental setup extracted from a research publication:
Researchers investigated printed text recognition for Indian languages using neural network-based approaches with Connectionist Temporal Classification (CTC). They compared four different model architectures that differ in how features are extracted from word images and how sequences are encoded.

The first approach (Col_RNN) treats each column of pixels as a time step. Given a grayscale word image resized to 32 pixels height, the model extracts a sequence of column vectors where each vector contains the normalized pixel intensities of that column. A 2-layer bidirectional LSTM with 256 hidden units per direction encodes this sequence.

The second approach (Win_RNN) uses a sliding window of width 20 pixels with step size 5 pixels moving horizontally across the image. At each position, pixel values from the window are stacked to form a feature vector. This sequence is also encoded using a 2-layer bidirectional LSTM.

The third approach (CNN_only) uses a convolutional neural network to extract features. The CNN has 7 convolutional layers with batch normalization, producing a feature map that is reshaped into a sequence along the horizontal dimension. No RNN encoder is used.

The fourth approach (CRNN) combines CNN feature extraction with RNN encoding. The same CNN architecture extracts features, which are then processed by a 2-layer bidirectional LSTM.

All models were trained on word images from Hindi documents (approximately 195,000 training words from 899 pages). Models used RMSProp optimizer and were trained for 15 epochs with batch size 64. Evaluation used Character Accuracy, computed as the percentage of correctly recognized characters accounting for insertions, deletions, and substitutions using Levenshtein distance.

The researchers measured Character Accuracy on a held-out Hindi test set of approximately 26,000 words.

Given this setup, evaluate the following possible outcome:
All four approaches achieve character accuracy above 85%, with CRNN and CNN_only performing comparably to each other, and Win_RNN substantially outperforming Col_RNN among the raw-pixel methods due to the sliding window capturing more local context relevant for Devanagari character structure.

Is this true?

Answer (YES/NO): NO